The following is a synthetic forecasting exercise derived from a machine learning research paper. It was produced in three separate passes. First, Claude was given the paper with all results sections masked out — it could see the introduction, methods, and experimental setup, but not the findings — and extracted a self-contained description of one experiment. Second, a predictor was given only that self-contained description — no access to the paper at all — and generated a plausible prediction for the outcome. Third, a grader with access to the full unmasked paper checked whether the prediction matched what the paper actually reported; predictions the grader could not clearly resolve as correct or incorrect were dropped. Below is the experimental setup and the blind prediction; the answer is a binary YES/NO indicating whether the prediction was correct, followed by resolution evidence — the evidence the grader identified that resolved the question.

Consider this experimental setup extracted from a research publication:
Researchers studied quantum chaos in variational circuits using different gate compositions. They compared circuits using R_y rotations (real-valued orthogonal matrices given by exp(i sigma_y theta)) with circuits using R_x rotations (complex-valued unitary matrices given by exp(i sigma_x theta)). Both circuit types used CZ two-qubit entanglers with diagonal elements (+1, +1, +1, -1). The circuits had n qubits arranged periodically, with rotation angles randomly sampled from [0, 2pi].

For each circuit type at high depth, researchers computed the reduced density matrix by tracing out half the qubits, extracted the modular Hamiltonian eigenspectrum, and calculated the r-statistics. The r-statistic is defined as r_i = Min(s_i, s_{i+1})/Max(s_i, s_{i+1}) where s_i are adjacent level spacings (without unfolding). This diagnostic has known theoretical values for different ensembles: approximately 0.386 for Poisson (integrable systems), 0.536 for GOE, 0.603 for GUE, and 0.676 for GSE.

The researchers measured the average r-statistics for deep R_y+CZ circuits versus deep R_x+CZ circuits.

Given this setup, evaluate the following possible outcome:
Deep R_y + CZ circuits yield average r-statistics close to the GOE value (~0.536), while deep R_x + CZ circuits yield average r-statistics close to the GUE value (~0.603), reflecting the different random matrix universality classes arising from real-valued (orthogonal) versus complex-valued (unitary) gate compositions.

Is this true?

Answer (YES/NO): NO